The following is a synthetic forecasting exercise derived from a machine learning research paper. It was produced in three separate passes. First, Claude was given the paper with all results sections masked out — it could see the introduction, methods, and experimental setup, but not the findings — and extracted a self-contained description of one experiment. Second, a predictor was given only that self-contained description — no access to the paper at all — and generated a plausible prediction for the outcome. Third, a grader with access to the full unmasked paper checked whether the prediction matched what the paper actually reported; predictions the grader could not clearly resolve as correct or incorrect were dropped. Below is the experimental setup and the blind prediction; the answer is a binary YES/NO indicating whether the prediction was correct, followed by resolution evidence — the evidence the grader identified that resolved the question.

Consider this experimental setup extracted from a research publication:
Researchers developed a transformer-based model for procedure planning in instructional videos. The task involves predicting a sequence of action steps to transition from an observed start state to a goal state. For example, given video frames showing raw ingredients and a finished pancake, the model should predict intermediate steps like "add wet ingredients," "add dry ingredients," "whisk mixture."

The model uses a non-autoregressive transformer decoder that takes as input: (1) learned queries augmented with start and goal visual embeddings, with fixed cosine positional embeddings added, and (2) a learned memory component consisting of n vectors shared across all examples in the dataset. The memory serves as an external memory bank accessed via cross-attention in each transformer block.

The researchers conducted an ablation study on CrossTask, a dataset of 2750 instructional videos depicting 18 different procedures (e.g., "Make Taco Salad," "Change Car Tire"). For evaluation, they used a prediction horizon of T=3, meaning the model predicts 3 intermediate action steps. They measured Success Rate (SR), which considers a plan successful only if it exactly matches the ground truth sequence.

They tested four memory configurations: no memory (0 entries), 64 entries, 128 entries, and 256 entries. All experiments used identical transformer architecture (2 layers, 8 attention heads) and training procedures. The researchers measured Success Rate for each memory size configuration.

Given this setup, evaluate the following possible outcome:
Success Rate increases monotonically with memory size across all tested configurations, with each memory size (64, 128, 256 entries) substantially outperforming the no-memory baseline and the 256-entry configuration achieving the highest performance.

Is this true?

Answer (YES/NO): NO